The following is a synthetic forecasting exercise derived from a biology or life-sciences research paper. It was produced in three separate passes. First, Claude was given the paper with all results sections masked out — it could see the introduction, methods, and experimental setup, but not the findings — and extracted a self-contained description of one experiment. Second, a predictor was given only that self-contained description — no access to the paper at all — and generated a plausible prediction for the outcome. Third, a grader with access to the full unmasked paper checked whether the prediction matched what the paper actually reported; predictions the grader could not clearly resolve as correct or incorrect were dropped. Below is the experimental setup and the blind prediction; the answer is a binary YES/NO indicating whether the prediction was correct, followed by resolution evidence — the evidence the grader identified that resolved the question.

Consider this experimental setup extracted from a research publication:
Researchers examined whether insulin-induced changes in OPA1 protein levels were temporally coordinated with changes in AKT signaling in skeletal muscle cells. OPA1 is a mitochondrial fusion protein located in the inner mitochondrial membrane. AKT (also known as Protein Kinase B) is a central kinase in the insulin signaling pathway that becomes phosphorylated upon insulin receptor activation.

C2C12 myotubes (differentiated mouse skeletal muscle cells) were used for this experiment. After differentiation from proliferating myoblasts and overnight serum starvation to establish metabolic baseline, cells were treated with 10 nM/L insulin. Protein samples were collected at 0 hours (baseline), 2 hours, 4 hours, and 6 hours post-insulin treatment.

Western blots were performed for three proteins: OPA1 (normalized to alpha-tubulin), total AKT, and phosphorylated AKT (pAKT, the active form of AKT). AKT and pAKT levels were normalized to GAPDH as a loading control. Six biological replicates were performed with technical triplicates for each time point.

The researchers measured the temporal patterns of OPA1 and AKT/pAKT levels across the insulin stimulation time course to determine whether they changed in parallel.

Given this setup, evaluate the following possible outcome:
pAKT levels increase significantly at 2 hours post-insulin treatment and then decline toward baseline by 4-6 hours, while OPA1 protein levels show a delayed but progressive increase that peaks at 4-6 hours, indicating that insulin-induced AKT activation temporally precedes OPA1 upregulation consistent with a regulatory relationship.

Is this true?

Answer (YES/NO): NO